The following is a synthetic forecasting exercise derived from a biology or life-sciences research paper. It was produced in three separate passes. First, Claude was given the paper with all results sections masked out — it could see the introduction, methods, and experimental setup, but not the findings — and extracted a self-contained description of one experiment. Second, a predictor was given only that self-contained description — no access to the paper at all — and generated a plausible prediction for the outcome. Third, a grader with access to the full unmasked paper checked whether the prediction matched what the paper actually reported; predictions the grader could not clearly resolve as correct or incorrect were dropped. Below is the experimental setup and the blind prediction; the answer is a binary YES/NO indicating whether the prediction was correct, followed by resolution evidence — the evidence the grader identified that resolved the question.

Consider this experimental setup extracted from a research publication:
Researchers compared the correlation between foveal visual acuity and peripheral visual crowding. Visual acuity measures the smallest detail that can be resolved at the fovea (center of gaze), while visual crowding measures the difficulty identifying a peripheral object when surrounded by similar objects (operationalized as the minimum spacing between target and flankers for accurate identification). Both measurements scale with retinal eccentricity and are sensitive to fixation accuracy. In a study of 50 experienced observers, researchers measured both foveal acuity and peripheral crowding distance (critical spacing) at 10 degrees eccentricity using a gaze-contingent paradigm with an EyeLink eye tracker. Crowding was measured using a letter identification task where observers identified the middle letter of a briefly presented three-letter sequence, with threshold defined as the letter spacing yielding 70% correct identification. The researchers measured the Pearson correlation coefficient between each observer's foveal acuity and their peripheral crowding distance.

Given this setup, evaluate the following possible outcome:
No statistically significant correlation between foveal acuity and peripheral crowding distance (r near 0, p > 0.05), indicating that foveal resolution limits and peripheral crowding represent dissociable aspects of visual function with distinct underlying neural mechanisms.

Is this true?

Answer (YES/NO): YES